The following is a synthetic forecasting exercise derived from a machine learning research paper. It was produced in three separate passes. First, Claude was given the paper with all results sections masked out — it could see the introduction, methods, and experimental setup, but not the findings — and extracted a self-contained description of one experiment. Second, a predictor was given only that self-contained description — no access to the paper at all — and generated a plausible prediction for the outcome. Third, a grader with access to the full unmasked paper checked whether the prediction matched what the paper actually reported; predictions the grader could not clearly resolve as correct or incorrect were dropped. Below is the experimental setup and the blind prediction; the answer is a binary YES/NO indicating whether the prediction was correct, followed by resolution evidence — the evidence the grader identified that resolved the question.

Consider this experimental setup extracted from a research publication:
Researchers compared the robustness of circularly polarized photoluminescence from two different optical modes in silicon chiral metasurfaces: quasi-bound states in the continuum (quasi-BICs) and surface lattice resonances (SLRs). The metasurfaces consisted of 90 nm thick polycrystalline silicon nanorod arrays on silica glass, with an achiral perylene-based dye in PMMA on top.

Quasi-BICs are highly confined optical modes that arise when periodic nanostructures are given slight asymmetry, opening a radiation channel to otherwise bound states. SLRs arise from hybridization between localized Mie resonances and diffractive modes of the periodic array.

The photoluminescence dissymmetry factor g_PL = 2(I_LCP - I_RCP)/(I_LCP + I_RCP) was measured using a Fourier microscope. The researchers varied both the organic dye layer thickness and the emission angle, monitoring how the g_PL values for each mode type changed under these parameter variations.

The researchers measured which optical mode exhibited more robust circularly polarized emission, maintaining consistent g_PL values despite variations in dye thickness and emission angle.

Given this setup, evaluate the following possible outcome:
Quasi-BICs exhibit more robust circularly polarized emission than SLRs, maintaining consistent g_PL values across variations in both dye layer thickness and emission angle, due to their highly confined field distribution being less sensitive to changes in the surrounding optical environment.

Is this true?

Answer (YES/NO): YES